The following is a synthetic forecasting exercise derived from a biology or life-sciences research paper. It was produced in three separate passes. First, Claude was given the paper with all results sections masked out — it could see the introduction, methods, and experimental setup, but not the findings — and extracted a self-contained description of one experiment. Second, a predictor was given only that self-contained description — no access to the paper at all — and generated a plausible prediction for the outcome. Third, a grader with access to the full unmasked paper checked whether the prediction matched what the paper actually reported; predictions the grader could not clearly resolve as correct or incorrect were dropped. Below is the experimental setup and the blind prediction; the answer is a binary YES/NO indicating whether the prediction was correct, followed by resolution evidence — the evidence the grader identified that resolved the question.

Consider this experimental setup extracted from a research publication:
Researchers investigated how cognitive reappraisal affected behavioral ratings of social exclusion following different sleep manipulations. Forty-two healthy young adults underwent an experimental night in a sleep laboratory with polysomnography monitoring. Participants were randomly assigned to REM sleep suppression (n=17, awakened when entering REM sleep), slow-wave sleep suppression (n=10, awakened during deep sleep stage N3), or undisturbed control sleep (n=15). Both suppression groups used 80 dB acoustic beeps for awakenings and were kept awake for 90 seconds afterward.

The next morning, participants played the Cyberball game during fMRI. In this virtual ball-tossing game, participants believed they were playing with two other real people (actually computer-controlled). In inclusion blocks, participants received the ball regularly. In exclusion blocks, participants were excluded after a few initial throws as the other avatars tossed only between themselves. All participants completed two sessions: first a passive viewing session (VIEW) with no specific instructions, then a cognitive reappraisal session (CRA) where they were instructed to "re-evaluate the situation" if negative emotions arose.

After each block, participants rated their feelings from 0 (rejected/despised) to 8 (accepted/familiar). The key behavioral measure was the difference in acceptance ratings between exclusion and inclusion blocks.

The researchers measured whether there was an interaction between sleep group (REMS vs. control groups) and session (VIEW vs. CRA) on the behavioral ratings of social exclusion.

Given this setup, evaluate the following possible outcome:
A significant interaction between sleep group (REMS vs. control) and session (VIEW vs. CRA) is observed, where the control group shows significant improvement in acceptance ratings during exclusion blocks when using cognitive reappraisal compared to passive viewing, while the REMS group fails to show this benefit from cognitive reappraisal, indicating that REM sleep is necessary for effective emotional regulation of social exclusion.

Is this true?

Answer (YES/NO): NO